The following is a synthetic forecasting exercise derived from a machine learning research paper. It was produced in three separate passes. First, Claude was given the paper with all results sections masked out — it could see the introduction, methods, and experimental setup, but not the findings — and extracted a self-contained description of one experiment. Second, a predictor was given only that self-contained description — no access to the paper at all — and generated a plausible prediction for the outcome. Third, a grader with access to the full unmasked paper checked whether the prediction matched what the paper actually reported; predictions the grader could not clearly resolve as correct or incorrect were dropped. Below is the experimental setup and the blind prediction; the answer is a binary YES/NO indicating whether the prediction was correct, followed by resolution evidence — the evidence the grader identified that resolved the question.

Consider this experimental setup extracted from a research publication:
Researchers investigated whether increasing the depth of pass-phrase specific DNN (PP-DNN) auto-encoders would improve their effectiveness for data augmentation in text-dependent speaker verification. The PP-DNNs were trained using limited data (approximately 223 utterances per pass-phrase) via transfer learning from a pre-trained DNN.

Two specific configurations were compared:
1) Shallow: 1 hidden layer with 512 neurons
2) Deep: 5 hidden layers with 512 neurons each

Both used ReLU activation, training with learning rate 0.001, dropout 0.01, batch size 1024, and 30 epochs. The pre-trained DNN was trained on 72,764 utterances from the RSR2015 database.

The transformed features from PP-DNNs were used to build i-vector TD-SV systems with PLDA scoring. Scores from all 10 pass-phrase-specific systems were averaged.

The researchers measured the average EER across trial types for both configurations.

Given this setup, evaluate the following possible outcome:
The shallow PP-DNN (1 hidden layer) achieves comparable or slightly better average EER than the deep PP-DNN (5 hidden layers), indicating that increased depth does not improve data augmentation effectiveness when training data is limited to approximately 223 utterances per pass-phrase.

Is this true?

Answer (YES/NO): YES